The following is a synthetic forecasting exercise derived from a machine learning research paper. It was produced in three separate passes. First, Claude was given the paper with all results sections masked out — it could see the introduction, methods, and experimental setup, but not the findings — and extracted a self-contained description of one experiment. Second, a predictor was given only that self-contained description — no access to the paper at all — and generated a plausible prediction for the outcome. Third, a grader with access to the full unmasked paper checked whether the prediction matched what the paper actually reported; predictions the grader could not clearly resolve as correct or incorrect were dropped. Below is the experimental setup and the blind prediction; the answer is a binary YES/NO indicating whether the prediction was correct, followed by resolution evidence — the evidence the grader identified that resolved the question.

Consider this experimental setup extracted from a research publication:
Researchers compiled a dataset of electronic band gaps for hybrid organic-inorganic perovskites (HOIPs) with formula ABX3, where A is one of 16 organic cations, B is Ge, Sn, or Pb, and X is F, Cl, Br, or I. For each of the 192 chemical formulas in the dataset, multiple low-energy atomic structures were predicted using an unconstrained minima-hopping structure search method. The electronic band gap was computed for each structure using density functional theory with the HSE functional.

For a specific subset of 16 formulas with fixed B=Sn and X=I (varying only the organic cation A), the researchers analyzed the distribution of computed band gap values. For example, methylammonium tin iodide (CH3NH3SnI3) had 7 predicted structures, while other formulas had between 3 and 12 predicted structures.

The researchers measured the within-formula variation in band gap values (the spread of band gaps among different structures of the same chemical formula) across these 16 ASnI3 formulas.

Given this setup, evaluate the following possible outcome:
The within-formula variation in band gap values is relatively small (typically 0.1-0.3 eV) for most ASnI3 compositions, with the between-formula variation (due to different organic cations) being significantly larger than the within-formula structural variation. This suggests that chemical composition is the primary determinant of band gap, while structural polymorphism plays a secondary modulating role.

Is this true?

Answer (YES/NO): NO